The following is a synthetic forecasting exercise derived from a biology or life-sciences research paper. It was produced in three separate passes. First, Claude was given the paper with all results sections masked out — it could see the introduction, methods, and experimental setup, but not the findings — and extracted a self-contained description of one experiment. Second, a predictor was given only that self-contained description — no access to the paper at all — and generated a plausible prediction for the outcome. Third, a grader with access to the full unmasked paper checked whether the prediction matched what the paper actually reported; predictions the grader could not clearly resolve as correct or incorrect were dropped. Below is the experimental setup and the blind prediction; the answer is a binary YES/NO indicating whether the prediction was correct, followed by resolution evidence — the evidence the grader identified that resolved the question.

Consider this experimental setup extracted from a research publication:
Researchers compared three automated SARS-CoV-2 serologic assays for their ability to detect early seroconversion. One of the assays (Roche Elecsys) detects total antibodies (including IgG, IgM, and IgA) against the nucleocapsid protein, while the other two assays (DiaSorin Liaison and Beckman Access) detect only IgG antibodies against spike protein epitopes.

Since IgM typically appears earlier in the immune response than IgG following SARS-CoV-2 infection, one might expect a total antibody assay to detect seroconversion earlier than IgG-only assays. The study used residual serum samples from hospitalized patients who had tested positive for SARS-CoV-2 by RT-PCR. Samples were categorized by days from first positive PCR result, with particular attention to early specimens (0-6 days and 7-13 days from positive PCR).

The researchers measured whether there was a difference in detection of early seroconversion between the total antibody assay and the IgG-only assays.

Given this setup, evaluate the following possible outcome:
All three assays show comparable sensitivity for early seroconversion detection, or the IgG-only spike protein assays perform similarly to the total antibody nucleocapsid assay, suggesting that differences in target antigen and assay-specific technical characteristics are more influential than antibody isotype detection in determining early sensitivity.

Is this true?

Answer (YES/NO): YES